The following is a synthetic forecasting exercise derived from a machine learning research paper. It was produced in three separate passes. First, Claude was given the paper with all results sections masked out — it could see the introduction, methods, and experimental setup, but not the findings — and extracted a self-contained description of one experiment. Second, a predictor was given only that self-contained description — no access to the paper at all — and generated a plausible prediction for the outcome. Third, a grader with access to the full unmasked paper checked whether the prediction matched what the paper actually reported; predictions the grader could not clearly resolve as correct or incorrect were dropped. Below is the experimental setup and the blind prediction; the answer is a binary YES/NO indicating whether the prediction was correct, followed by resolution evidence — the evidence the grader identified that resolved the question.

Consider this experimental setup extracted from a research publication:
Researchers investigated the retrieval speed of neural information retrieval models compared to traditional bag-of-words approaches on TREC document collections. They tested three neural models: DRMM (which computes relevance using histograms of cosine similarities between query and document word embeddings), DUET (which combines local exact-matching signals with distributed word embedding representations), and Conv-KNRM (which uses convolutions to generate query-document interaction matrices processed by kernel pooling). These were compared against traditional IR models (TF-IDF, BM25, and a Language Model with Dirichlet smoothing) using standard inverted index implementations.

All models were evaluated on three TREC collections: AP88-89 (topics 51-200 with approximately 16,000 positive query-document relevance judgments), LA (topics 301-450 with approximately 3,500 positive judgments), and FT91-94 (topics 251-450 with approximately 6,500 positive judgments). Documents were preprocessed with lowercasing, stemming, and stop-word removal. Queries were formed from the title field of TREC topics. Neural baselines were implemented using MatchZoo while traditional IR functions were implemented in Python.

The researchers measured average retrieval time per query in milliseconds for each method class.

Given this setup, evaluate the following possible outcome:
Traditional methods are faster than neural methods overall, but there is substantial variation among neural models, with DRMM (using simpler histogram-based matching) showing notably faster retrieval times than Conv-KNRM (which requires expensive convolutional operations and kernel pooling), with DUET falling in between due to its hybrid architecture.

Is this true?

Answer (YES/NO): NO